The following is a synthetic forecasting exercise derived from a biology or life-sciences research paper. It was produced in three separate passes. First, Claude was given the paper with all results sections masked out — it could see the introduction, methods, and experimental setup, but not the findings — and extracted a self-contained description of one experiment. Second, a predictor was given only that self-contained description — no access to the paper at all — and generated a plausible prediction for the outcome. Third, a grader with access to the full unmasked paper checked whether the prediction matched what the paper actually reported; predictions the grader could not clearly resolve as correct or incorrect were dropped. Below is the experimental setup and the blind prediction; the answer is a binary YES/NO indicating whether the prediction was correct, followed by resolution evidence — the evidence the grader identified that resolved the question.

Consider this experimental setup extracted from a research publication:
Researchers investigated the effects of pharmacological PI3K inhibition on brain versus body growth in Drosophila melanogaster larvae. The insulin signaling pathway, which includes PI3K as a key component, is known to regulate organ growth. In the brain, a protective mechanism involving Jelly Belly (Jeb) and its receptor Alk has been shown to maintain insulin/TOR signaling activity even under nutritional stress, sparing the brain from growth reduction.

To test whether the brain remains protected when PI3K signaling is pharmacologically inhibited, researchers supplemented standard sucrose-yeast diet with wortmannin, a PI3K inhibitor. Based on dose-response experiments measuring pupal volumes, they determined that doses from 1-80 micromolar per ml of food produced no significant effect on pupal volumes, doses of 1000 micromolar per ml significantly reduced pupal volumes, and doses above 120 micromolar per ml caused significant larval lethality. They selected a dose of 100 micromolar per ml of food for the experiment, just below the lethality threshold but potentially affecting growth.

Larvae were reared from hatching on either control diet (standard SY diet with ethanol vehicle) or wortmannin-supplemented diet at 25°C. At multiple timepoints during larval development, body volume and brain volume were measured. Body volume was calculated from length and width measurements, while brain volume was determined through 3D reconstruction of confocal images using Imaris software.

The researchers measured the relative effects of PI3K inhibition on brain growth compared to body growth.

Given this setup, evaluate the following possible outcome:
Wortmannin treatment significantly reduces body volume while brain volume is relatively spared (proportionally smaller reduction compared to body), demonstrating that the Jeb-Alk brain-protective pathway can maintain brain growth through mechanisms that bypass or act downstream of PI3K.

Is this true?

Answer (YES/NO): NO